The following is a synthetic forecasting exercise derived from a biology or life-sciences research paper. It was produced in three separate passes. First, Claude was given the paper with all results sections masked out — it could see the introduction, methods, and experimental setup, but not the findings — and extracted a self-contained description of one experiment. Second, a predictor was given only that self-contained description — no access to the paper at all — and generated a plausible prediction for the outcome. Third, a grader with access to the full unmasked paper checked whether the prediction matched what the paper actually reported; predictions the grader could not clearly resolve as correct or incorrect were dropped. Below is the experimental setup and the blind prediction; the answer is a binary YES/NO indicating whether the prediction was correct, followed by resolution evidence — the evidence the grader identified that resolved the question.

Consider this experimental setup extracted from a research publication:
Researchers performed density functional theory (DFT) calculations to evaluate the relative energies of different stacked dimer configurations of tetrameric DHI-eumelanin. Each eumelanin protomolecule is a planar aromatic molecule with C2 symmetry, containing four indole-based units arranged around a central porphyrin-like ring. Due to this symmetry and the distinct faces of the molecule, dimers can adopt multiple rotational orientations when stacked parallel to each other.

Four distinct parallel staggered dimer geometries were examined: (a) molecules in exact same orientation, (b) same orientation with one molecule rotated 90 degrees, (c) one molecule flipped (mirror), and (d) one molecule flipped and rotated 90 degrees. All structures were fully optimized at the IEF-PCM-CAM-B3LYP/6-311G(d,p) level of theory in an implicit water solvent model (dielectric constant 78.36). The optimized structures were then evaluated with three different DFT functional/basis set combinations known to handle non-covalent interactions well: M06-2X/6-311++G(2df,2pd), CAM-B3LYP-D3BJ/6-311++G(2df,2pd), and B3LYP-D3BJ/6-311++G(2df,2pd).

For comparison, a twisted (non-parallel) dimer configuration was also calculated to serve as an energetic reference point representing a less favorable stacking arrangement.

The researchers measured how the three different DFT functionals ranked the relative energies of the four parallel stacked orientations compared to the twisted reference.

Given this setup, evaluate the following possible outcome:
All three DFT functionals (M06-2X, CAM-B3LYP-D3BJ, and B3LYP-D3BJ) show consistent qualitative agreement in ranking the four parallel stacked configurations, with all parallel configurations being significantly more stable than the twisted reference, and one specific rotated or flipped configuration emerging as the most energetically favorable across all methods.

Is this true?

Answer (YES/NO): YES